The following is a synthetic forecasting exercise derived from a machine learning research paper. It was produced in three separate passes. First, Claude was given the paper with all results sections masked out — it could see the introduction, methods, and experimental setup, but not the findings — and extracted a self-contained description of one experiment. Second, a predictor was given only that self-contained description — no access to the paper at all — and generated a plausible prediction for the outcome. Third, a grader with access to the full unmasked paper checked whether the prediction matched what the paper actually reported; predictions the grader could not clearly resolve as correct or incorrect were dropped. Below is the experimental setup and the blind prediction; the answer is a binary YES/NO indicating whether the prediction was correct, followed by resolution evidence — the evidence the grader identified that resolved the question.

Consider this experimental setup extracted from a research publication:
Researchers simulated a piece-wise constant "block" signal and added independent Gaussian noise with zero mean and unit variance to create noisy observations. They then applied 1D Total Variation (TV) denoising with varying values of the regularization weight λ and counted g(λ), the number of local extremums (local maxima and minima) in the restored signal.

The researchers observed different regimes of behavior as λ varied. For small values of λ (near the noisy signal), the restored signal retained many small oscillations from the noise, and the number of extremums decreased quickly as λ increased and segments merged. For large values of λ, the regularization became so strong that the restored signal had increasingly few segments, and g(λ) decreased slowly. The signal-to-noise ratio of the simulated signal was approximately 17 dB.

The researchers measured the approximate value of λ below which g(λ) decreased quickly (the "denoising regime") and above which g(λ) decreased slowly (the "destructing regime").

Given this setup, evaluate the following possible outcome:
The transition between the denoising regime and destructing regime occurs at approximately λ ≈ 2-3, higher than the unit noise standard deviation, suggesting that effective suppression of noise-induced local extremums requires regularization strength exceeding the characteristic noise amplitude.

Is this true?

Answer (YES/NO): NO